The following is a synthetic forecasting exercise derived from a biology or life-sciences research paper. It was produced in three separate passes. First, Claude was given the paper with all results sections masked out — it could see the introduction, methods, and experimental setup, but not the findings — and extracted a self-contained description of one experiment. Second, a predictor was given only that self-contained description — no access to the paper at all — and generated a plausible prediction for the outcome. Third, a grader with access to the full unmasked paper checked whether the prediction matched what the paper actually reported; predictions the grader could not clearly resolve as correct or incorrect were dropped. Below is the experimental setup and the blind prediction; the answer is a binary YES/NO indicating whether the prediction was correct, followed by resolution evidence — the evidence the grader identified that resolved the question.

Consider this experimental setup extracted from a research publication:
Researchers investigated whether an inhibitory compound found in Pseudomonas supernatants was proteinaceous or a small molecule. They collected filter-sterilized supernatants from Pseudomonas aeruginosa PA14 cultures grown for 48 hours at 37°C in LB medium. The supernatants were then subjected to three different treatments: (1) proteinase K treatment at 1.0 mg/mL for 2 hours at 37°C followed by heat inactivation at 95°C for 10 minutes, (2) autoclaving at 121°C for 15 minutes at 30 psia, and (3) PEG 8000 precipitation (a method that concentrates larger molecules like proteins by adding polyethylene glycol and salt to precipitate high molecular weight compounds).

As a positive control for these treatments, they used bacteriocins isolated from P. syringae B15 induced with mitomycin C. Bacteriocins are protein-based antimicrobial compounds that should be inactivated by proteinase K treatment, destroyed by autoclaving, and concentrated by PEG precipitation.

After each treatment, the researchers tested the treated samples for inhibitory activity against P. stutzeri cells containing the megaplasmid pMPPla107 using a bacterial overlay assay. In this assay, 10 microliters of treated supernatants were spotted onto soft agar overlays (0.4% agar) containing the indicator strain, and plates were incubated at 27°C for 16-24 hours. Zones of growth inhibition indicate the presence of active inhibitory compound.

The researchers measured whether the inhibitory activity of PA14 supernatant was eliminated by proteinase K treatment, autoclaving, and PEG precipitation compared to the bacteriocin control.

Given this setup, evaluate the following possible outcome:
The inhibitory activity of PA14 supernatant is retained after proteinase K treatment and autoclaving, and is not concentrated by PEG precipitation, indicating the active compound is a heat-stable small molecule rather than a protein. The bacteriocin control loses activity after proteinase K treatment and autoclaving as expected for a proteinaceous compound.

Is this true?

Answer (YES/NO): YES